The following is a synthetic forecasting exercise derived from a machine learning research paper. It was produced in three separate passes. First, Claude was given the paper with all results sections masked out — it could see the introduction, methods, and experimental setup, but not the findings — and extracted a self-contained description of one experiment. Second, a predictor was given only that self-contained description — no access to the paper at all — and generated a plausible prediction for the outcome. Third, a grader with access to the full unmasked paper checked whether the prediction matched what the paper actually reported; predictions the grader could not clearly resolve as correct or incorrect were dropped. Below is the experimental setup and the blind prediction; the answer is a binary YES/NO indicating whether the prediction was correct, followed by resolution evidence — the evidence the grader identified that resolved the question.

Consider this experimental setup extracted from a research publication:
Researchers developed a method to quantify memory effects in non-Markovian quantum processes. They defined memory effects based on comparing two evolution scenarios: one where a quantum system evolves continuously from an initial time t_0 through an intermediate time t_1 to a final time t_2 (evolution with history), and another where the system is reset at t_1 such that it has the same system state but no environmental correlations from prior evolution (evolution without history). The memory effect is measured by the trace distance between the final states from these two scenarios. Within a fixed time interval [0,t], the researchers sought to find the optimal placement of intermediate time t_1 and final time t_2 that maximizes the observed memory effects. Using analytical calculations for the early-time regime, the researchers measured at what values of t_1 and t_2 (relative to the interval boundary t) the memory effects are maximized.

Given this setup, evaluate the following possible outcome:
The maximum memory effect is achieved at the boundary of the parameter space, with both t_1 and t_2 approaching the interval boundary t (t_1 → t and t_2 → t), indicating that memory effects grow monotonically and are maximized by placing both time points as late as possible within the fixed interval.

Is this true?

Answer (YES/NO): NO